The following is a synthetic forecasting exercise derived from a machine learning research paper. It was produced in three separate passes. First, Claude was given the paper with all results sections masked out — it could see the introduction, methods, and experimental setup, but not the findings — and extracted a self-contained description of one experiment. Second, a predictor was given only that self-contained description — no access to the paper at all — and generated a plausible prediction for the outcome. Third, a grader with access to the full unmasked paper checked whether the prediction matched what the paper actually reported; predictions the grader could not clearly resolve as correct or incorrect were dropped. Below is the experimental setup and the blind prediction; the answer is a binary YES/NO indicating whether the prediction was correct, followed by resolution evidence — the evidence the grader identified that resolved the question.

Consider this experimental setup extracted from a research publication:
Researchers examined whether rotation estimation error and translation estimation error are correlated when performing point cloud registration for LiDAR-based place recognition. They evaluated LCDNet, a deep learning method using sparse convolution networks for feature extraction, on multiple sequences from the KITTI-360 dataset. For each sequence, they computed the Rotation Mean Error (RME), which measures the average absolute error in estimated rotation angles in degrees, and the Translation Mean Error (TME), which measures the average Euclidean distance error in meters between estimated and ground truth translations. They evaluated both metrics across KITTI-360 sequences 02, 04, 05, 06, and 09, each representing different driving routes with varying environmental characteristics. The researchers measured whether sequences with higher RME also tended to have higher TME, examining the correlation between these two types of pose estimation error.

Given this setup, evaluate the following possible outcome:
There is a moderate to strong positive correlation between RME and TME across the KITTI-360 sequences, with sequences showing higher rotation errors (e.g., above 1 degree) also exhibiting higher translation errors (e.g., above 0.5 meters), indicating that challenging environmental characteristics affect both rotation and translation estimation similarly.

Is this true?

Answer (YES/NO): NO